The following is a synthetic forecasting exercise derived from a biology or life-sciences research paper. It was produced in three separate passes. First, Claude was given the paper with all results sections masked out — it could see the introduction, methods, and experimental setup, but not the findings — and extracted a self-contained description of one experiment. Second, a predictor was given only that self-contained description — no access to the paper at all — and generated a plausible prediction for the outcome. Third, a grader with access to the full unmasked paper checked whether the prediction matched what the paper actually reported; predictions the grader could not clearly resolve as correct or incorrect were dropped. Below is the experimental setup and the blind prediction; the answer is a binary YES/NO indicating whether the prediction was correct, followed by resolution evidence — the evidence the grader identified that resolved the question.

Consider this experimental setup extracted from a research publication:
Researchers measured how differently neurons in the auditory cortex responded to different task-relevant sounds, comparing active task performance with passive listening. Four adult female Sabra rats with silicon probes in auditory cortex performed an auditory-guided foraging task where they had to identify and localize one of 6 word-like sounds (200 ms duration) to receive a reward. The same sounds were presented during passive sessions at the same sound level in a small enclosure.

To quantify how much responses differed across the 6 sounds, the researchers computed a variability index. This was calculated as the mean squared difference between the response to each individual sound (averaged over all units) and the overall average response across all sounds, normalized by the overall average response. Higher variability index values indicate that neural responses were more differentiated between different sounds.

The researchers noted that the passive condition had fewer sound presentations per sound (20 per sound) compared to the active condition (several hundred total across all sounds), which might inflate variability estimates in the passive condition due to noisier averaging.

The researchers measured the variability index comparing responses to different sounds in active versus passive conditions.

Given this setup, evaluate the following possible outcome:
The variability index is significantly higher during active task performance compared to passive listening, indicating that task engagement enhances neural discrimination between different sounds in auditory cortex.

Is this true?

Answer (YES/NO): YES